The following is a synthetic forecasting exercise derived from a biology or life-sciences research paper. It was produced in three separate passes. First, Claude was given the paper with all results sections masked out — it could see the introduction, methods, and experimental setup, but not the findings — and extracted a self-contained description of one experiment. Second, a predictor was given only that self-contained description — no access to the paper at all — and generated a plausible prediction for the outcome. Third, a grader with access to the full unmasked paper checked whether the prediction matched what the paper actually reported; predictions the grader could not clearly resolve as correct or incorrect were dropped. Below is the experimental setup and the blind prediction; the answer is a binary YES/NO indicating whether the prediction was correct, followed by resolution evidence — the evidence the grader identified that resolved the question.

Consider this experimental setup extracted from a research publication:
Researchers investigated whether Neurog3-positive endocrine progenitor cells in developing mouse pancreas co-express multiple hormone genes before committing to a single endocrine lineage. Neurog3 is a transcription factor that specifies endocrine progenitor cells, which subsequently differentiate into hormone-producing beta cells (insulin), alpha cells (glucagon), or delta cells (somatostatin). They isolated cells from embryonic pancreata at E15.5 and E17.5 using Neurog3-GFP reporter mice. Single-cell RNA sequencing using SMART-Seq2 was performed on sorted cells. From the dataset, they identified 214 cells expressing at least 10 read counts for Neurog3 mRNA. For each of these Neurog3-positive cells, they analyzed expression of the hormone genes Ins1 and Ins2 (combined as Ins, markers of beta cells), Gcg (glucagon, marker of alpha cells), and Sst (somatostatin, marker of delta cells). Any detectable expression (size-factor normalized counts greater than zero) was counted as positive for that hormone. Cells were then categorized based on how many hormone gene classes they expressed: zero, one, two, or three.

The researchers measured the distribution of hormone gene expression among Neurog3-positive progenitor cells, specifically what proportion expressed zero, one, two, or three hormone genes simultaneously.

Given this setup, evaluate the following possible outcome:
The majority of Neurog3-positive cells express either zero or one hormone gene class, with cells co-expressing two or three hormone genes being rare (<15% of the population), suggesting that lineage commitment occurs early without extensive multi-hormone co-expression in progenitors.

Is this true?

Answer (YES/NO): NO